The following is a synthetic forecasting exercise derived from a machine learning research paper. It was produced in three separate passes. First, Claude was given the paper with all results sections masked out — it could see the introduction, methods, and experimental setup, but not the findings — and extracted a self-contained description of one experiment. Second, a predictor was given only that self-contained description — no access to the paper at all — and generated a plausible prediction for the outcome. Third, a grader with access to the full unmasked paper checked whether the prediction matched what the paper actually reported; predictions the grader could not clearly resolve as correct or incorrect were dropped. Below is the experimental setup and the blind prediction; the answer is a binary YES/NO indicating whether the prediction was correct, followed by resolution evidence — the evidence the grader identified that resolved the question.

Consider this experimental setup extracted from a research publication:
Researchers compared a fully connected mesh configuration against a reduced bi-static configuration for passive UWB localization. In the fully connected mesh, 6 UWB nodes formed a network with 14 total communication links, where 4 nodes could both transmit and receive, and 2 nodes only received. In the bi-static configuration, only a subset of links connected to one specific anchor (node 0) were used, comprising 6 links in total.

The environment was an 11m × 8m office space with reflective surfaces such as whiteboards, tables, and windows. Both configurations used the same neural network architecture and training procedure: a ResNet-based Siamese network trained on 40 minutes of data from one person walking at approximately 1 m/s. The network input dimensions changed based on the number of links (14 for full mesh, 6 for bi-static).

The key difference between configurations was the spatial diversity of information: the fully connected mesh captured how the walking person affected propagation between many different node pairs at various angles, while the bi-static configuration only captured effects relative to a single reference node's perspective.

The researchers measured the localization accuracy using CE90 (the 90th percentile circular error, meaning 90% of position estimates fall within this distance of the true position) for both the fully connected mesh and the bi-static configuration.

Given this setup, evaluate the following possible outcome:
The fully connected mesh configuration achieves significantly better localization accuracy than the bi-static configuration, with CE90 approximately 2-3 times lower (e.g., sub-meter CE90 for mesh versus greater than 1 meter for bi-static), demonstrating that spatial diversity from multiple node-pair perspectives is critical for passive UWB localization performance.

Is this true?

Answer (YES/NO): NO